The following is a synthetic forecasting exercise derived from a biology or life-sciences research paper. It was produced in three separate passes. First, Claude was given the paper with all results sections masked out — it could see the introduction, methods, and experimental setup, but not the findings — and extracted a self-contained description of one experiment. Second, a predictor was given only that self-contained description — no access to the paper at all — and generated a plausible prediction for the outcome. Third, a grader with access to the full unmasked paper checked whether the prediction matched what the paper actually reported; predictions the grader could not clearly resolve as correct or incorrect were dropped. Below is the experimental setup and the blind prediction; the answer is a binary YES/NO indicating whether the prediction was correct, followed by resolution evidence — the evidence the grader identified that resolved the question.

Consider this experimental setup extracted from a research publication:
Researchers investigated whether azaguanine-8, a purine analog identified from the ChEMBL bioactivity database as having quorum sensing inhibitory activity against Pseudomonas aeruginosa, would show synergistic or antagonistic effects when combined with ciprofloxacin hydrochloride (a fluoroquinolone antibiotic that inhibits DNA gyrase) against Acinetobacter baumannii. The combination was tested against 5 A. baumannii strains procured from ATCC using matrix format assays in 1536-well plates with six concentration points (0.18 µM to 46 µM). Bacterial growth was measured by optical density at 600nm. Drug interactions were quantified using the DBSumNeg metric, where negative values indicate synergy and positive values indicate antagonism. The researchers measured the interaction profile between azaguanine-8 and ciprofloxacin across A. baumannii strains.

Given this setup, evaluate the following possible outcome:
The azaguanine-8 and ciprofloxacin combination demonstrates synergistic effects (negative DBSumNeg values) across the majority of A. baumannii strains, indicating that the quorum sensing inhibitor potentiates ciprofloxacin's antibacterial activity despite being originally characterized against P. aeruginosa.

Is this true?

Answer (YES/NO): NO